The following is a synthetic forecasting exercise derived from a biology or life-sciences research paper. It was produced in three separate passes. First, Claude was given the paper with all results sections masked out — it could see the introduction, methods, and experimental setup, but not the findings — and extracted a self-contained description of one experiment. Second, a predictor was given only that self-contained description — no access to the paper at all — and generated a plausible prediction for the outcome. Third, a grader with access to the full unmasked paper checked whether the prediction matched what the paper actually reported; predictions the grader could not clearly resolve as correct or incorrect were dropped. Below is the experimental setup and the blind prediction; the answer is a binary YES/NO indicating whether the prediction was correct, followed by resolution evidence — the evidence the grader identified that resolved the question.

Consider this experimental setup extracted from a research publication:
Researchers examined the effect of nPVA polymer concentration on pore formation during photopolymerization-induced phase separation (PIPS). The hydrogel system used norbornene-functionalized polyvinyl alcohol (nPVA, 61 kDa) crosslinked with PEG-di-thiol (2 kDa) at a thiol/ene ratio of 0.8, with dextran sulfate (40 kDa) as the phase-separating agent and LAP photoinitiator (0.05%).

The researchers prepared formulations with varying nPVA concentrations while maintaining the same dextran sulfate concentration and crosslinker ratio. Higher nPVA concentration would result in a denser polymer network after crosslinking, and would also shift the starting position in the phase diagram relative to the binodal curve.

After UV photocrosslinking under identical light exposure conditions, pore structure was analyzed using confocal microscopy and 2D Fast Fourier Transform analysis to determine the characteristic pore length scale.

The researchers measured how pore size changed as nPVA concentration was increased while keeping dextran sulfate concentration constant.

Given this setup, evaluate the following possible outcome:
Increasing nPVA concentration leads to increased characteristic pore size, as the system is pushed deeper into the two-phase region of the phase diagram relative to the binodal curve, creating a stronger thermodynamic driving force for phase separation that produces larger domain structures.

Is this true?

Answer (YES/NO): NO